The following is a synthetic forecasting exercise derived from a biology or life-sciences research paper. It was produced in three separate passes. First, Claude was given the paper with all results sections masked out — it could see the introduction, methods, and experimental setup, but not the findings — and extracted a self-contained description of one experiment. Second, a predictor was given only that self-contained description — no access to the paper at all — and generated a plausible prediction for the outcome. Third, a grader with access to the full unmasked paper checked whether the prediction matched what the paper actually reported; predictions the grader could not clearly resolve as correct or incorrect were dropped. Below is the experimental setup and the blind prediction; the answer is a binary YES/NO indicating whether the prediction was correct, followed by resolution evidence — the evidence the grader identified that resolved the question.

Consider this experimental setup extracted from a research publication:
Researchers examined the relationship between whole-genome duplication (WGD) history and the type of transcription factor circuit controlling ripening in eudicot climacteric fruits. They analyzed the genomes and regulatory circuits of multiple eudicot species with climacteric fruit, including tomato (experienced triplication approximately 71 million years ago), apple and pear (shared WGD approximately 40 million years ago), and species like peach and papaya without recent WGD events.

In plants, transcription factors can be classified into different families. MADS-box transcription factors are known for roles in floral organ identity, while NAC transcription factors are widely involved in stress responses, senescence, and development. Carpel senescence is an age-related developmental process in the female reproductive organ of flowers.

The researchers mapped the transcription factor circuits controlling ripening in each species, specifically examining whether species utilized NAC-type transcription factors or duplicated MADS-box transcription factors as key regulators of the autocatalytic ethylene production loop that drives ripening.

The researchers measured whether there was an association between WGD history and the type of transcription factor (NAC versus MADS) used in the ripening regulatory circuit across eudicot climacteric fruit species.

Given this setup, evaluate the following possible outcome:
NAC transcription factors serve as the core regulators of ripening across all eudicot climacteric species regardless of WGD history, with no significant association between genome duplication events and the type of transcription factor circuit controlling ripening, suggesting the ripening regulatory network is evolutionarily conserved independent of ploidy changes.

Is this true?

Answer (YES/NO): NO